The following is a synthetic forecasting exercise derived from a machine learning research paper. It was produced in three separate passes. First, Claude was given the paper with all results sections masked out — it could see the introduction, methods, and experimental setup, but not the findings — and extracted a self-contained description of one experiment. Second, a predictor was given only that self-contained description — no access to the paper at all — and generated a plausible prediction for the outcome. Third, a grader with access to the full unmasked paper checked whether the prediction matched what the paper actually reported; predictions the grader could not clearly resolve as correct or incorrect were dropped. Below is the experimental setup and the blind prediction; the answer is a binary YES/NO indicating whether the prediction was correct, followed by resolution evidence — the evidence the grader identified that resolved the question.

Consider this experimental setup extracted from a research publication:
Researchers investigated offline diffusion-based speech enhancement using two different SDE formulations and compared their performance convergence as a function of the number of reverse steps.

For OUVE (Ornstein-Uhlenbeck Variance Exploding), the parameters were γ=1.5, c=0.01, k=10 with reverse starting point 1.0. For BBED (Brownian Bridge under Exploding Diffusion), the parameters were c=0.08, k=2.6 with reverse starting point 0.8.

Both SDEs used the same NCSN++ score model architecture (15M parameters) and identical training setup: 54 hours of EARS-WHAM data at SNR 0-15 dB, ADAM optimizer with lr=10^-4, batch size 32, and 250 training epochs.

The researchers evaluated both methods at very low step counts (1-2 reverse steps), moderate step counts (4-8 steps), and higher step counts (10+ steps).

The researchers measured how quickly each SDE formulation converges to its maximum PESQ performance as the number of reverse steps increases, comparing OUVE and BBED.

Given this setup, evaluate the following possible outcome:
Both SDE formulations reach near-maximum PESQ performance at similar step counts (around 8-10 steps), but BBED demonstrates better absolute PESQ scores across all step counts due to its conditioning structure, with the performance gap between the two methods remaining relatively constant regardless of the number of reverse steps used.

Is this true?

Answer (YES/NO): NO